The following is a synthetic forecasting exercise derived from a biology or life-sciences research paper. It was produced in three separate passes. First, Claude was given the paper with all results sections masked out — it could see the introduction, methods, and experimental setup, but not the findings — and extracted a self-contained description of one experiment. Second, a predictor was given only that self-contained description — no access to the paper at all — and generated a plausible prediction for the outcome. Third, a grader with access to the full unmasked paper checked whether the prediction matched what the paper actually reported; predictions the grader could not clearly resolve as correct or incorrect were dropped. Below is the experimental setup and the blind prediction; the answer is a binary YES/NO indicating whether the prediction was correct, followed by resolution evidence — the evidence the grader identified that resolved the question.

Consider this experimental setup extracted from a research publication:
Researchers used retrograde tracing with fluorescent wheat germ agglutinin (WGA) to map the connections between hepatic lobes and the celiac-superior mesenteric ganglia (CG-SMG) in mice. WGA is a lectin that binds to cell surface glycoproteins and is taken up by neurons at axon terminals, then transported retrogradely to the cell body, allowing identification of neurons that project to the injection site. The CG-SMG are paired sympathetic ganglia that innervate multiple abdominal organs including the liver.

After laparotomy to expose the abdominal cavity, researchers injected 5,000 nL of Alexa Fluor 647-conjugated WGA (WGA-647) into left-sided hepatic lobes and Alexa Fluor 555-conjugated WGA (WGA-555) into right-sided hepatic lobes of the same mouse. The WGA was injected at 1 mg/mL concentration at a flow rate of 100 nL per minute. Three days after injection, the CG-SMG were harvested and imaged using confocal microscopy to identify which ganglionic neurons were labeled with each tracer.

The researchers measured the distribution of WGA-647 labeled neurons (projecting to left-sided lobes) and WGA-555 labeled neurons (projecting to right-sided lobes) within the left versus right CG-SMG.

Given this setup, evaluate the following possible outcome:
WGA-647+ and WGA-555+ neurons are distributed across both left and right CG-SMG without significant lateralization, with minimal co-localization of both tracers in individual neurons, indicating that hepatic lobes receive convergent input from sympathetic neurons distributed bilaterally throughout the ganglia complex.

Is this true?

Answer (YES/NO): NO